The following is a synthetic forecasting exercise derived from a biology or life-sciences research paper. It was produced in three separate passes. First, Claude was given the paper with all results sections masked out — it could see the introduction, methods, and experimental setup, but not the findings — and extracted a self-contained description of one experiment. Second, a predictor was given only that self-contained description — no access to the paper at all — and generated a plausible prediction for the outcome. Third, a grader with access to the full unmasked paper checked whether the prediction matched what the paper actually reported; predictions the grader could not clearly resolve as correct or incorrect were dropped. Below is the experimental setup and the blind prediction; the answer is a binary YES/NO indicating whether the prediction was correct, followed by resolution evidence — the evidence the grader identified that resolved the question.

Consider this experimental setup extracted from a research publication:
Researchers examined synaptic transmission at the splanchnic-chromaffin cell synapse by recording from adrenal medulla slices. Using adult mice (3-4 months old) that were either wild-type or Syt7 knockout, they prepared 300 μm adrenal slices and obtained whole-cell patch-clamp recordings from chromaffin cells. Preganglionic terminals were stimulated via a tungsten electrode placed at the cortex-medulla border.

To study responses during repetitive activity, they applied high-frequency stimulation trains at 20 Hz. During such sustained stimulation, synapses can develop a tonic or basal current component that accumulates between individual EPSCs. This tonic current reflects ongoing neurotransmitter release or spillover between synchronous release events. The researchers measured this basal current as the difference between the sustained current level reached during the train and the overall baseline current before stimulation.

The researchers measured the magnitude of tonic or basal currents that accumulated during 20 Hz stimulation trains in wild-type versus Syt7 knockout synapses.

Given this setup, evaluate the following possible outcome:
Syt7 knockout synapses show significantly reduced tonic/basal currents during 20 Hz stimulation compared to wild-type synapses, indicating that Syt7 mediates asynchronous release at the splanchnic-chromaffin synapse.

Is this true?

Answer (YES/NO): YES